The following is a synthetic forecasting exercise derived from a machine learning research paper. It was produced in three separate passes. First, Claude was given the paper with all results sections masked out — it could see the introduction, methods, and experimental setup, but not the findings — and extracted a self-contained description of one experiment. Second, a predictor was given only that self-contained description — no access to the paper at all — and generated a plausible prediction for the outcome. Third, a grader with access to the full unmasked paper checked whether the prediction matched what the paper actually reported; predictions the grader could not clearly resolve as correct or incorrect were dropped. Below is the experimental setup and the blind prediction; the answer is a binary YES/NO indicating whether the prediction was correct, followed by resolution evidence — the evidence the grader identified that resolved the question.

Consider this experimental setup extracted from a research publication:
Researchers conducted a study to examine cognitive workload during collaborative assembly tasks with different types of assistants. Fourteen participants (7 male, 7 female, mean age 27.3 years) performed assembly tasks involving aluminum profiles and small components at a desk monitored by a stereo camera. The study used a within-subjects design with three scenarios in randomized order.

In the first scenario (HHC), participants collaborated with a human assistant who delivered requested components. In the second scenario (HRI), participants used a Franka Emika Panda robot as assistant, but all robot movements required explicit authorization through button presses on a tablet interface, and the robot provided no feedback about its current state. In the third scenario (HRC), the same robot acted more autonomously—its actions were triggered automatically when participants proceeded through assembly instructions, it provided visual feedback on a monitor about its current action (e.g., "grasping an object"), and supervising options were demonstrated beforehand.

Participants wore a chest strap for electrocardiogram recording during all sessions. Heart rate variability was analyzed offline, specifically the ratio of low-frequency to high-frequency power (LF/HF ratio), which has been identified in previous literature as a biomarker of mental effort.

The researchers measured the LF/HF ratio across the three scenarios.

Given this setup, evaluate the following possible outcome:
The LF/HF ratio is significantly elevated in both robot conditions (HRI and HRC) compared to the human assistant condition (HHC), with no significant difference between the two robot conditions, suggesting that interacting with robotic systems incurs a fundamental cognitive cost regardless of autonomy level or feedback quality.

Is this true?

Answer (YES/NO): NO